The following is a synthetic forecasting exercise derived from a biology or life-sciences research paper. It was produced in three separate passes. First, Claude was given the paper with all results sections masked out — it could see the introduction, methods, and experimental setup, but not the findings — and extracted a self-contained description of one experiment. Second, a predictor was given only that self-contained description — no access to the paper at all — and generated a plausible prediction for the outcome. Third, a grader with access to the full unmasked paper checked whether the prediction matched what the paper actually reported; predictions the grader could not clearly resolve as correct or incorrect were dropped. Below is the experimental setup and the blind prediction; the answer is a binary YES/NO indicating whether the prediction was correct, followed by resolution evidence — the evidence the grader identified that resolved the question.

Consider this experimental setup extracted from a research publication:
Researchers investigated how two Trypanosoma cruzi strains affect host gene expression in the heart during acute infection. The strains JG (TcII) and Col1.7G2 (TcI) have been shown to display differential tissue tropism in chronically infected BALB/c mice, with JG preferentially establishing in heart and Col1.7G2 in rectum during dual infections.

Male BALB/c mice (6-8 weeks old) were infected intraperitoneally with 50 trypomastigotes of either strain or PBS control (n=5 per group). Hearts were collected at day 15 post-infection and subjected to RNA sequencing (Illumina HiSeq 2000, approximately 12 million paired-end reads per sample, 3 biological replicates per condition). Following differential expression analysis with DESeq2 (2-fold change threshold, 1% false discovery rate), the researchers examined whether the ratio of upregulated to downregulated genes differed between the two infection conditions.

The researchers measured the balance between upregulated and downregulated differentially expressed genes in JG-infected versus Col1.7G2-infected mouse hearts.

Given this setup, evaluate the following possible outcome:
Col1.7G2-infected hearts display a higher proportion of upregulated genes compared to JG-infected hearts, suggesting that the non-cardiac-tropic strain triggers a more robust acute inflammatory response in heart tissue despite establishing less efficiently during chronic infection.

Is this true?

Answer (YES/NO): YES